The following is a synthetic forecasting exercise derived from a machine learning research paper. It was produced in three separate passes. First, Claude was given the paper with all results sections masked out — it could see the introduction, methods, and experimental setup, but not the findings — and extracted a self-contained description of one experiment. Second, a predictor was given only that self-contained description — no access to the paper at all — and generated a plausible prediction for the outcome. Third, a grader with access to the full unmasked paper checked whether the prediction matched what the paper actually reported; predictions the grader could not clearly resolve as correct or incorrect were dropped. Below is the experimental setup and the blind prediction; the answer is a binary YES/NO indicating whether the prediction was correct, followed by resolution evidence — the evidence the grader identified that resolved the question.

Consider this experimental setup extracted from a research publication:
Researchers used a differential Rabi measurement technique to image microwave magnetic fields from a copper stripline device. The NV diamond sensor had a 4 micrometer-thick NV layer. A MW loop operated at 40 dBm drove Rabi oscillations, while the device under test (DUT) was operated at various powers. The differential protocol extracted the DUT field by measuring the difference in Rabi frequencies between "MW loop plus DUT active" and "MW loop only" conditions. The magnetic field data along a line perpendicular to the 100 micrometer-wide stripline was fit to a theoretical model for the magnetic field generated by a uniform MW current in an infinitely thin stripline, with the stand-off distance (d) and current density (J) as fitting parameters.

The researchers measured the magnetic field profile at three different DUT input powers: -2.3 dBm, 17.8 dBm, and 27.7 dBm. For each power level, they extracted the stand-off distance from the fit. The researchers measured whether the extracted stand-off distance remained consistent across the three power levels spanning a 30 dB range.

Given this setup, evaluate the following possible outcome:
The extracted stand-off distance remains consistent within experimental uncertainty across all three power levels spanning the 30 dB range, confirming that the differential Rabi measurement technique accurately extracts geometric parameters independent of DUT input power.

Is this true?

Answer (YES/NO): YES